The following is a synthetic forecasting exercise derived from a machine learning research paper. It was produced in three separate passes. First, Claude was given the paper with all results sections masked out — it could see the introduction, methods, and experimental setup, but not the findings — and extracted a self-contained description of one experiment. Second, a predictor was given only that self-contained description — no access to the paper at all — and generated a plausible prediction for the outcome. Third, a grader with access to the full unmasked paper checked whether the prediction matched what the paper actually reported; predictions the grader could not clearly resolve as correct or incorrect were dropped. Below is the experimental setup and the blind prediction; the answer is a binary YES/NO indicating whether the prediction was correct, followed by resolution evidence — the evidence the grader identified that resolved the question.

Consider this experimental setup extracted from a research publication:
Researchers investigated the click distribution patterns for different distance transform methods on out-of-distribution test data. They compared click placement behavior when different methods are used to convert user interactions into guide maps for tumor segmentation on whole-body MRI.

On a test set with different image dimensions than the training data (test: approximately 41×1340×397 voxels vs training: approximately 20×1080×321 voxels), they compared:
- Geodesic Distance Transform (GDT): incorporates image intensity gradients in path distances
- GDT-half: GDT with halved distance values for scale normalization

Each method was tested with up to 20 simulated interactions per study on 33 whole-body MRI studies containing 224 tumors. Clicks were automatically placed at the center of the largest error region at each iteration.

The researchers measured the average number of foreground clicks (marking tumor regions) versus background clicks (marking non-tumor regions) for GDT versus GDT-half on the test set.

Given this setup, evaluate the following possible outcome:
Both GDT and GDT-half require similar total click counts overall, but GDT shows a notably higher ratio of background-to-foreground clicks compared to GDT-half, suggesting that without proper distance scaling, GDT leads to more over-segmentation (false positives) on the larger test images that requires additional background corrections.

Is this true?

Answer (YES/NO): YES